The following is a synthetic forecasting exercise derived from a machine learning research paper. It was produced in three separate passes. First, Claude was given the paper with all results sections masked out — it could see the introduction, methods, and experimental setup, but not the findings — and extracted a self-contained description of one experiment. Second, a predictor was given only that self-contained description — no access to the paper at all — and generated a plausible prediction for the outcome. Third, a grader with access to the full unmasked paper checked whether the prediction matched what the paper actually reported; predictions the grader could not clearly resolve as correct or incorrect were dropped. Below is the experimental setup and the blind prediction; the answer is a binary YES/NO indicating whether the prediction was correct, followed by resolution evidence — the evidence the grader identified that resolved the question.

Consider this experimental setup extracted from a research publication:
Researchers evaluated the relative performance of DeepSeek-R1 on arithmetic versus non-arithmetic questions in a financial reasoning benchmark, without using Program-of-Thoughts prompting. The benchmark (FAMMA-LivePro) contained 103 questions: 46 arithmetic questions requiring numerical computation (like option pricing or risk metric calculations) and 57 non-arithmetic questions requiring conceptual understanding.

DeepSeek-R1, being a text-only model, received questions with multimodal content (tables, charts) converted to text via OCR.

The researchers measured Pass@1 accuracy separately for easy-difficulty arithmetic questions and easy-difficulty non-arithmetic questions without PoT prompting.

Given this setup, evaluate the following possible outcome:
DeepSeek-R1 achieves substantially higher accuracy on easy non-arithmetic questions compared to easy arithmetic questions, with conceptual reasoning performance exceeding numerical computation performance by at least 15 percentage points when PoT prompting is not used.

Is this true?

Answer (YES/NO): YES